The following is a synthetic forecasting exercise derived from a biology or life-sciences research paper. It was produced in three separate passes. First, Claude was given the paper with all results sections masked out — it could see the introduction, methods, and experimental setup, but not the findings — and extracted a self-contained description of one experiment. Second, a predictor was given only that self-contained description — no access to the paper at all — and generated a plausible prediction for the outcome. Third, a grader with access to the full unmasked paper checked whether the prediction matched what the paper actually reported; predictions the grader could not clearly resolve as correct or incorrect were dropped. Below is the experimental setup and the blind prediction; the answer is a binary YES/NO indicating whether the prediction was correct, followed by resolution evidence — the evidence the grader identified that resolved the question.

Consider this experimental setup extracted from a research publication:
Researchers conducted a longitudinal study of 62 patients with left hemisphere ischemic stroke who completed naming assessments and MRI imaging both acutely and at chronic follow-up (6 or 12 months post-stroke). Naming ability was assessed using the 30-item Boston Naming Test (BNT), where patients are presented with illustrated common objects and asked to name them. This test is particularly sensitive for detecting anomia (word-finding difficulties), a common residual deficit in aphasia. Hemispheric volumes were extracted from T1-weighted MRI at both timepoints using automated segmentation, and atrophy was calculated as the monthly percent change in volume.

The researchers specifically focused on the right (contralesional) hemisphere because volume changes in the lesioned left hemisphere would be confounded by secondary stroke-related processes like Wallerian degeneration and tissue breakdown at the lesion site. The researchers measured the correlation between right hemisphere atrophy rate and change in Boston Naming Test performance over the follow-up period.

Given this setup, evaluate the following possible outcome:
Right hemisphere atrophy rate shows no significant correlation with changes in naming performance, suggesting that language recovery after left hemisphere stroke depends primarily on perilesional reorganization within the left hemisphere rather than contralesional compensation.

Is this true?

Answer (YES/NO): NO